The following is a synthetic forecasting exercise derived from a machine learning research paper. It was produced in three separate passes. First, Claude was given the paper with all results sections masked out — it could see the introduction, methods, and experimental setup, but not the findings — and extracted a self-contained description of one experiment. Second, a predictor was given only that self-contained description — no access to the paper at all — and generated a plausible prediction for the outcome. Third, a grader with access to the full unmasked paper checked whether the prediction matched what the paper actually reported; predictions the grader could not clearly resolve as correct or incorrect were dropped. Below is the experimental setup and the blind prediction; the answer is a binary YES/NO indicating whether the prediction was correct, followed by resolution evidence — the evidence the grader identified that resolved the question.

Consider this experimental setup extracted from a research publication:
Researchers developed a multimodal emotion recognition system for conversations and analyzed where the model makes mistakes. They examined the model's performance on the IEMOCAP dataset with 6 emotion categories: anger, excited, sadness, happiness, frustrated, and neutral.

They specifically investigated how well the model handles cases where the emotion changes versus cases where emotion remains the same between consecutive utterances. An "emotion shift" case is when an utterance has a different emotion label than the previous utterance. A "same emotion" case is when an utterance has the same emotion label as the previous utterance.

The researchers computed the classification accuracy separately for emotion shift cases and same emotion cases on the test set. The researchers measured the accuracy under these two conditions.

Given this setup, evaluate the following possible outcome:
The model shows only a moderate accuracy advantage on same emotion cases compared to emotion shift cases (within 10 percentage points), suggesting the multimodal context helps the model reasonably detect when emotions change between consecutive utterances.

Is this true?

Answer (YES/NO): NO